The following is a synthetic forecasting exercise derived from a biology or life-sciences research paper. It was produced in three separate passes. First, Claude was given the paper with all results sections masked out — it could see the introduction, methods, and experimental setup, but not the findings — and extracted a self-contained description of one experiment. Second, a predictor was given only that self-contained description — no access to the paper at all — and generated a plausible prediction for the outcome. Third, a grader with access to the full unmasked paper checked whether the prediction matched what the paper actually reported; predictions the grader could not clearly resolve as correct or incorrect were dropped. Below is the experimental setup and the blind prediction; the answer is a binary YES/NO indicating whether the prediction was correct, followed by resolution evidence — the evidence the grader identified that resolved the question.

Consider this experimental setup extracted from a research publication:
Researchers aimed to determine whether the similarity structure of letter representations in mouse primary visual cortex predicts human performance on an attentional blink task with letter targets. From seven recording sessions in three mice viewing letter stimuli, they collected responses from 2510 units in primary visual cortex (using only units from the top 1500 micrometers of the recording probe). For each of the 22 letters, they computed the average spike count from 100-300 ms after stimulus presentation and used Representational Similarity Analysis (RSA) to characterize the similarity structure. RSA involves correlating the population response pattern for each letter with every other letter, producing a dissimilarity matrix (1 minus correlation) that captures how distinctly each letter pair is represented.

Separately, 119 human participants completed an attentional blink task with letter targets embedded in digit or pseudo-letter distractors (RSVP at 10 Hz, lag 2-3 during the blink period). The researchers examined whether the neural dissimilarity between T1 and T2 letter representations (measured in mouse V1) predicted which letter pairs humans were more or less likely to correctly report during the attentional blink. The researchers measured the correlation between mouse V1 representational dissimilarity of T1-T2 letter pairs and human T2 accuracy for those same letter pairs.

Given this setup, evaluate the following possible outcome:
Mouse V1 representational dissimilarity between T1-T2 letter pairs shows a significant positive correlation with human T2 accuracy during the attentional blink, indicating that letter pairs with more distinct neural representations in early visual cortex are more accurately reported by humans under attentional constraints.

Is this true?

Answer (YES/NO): NO